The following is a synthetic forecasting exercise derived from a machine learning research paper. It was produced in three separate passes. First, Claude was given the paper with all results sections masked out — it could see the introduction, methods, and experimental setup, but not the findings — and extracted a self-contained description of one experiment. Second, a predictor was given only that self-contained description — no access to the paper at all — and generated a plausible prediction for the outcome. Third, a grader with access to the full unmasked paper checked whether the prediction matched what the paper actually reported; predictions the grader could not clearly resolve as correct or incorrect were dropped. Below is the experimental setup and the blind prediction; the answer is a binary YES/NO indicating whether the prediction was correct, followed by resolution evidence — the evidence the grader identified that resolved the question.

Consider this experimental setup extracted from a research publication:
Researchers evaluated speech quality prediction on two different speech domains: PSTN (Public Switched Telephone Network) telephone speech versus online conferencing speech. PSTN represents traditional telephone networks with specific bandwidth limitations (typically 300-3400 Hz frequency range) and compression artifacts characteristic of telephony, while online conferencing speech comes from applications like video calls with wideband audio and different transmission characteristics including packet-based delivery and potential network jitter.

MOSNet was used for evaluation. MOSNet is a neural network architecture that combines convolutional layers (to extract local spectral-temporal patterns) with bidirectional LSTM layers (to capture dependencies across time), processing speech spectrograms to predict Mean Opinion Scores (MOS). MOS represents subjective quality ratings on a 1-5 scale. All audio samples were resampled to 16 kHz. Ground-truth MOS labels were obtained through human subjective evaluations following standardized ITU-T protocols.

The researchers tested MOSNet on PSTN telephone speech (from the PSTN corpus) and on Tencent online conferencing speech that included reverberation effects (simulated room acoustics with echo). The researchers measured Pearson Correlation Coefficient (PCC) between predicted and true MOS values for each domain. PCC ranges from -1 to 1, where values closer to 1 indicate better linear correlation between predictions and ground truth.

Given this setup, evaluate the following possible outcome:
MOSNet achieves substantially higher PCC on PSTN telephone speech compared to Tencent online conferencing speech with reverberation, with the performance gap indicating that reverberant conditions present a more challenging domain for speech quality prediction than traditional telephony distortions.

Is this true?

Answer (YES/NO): NO